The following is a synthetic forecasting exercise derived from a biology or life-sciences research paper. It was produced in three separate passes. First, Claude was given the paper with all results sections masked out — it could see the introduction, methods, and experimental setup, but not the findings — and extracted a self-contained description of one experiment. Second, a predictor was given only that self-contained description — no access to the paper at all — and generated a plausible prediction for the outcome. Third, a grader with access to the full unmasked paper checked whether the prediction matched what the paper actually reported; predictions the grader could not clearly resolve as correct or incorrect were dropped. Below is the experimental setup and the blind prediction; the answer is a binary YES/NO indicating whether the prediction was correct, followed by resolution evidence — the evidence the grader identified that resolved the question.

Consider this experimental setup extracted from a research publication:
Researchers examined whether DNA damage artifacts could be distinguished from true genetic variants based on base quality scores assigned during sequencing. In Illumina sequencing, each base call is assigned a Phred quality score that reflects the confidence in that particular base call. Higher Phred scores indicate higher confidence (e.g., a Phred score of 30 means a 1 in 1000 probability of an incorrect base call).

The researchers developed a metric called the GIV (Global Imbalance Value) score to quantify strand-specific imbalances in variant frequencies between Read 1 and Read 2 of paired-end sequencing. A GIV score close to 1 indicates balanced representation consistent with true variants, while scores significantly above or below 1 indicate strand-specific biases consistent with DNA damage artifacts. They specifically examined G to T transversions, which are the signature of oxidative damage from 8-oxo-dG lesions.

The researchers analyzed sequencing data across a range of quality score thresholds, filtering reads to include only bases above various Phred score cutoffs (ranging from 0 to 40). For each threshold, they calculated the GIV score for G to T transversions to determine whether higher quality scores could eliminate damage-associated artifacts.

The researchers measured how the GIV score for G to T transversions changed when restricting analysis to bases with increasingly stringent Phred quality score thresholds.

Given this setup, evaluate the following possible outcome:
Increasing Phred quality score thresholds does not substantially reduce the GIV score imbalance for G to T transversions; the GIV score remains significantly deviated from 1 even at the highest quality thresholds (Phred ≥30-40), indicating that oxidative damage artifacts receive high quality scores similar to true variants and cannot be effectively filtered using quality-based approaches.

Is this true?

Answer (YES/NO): YES